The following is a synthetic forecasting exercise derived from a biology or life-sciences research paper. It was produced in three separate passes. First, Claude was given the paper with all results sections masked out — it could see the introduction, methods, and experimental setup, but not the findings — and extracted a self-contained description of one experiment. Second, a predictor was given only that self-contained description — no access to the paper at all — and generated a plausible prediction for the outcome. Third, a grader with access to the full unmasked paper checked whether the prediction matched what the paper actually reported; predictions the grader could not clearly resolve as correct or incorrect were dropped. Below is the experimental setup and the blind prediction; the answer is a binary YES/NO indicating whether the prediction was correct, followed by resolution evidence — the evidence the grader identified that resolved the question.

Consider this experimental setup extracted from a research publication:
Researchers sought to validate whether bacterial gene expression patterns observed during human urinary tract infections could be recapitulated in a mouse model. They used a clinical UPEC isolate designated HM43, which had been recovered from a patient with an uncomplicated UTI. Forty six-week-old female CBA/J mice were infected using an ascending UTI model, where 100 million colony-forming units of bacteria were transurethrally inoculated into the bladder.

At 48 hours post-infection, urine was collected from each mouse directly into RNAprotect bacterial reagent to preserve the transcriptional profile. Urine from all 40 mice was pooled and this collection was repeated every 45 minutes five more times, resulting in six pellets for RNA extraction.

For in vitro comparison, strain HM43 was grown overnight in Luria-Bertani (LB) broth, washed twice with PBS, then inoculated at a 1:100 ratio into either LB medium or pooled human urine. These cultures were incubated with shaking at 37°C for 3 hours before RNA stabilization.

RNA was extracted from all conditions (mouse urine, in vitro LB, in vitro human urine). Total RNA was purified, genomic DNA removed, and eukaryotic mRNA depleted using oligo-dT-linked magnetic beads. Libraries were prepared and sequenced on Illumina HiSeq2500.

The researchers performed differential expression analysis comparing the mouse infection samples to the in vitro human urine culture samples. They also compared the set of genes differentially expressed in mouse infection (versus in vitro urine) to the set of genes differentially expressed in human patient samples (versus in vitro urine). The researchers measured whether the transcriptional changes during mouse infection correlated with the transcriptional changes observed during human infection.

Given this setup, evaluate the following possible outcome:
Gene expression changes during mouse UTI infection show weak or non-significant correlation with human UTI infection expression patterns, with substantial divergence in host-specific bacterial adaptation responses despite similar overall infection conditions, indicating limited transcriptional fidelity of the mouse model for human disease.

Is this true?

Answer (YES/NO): NO